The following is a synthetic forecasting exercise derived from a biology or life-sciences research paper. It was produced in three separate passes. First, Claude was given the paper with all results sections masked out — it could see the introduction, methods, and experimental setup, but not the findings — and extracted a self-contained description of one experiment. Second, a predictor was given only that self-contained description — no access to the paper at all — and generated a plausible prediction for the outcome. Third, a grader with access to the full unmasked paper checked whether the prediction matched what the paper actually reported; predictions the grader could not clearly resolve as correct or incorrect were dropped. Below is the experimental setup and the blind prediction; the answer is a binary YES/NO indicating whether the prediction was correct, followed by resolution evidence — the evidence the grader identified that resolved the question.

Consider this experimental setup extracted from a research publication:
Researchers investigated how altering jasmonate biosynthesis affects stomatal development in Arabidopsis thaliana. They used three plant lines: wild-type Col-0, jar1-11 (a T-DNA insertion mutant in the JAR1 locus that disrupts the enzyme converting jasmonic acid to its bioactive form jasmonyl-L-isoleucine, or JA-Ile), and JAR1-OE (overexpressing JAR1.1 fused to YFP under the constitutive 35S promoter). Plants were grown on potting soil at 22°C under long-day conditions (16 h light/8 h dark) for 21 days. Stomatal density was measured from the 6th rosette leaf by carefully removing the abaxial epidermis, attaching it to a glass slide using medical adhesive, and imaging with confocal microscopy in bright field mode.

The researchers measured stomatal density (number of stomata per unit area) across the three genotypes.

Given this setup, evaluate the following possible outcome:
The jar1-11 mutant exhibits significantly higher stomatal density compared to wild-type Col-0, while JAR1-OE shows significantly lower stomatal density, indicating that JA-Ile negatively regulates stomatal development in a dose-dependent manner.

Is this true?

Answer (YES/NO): YES